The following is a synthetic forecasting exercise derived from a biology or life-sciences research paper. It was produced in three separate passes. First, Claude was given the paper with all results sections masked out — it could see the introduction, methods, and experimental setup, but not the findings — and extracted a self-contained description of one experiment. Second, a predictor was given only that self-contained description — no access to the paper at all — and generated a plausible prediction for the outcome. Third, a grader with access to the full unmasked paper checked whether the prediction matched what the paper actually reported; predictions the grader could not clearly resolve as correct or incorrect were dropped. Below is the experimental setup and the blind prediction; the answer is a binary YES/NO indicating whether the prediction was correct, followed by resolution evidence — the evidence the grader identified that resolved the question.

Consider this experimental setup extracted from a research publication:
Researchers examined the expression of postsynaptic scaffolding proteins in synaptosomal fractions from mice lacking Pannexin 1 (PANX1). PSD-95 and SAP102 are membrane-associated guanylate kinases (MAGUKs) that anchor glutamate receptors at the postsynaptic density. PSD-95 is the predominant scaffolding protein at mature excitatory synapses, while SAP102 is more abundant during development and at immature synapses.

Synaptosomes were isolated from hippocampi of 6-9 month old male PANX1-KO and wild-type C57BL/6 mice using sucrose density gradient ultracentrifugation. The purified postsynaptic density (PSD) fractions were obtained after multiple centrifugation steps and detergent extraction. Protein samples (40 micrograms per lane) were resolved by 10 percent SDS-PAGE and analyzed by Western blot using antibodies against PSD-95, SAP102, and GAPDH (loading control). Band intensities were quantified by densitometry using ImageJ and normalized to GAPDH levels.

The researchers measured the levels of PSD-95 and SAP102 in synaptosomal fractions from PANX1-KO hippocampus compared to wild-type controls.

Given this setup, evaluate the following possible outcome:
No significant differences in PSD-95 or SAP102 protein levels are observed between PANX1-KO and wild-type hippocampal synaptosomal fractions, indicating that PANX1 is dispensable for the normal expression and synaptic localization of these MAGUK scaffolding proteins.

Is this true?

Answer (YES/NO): NO